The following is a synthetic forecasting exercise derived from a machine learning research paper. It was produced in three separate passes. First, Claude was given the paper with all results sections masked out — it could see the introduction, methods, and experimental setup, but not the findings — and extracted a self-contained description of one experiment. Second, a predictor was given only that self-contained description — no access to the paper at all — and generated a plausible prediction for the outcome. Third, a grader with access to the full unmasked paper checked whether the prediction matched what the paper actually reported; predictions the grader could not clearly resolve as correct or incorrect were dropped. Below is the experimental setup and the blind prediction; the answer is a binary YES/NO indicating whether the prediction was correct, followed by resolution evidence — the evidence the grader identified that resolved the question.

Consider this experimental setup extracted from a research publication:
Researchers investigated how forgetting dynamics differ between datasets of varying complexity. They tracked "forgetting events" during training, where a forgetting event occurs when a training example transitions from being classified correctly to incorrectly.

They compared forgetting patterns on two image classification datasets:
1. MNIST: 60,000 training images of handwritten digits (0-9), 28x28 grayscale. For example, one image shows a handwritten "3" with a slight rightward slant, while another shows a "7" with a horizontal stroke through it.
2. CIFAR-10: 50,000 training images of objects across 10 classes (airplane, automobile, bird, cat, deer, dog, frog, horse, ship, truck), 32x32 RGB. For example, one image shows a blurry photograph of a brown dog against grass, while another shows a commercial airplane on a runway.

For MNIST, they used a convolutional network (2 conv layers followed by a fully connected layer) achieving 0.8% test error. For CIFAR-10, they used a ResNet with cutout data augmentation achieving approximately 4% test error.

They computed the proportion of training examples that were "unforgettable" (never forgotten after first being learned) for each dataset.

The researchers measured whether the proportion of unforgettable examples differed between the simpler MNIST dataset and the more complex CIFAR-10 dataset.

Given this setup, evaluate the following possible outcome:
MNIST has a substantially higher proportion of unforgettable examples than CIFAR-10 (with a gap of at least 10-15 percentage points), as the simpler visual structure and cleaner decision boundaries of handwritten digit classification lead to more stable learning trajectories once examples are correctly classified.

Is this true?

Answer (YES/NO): YES